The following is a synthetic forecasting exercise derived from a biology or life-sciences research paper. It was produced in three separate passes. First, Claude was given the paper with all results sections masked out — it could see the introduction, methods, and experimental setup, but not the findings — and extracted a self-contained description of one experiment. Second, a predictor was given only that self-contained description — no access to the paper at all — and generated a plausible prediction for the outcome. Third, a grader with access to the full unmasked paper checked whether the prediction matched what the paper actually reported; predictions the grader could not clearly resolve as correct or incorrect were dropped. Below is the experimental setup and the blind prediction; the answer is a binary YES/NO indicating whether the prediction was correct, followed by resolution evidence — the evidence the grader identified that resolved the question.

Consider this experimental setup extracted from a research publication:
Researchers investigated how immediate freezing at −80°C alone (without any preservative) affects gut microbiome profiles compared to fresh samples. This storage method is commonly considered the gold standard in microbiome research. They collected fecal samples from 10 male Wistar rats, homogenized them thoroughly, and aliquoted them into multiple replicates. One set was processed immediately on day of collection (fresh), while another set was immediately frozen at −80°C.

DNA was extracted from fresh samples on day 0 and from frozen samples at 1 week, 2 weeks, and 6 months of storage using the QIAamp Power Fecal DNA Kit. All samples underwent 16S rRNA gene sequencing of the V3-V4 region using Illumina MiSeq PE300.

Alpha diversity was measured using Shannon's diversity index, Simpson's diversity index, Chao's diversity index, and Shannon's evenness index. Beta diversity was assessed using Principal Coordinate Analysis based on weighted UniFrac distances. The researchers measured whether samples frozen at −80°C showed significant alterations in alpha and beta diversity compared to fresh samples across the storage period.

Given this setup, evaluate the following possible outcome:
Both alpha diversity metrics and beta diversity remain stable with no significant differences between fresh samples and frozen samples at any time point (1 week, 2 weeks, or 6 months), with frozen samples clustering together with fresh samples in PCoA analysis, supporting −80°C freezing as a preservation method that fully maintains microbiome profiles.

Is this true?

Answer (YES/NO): NO